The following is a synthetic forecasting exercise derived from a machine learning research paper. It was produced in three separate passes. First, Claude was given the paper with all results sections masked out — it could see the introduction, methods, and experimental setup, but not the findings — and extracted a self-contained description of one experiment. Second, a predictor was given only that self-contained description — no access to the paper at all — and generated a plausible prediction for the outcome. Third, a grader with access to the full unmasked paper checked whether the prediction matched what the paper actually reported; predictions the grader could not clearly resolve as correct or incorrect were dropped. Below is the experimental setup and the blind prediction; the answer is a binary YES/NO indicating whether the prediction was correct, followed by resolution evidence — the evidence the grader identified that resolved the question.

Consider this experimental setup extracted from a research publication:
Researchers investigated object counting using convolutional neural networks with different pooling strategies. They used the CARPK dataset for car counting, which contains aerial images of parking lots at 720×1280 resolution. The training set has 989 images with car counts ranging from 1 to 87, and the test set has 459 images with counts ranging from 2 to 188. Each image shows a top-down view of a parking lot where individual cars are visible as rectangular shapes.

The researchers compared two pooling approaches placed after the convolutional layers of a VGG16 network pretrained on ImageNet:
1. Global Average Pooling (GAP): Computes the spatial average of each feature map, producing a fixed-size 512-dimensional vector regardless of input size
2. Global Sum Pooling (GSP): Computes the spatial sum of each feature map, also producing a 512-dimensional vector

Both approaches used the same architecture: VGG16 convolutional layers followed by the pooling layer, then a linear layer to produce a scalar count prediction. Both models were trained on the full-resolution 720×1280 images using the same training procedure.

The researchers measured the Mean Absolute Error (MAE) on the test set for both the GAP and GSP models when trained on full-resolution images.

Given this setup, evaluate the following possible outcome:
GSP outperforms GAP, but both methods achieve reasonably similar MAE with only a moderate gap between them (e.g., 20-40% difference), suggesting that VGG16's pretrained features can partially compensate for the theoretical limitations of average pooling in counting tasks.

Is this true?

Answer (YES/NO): NO